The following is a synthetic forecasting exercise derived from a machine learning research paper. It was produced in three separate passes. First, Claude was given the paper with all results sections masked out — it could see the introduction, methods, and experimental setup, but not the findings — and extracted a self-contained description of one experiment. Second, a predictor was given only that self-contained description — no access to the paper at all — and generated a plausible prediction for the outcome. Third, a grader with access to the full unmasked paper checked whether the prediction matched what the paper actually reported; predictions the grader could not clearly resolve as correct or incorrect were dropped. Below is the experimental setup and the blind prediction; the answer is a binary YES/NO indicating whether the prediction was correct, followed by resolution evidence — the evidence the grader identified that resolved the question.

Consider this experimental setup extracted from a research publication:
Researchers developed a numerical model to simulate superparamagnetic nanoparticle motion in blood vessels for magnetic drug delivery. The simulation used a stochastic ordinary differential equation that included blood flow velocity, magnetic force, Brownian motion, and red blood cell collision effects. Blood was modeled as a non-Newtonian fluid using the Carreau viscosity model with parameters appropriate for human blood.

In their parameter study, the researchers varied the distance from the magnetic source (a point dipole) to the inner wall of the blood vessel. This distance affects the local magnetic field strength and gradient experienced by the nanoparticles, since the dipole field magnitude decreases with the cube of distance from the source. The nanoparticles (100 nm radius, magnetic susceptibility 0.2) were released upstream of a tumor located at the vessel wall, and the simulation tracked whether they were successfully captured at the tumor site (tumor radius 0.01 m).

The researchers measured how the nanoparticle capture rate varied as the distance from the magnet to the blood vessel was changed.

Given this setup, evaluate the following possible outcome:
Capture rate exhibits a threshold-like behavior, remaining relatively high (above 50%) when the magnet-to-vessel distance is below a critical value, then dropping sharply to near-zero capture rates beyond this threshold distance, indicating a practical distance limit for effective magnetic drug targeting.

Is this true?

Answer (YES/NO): NO